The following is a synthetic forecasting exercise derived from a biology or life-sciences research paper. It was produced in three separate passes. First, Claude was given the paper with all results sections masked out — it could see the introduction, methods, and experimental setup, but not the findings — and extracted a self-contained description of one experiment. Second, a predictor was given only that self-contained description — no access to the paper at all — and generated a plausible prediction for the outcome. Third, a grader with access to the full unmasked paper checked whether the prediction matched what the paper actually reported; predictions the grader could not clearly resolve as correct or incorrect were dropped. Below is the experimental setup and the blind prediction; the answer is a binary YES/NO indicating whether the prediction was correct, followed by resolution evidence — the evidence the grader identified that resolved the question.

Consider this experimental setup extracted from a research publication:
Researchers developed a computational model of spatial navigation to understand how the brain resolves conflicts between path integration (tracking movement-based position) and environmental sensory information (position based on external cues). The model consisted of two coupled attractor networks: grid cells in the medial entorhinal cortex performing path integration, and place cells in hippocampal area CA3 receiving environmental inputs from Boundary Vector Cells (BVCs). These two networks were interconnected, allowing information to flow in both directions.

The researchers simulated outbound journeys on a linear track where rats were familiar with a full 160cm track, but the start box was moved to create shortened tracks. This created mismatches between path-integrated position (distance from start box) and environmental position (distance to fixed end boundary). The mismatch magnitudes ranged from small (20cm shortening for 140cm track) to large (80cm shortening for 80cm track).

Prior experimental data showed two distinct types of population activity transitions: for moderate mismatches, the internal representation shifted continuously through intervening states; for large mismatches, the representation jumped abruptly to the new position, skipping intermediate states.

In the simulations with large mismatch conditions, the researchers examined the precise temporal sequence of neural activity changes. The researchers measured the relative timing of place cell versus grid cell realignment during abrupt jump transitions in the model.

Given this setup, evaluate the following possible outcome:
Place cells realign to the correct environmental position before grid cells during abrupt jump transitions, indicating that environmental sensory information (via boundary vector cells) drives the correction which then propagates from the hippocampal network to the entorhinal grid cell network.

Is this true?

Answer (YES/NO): YES